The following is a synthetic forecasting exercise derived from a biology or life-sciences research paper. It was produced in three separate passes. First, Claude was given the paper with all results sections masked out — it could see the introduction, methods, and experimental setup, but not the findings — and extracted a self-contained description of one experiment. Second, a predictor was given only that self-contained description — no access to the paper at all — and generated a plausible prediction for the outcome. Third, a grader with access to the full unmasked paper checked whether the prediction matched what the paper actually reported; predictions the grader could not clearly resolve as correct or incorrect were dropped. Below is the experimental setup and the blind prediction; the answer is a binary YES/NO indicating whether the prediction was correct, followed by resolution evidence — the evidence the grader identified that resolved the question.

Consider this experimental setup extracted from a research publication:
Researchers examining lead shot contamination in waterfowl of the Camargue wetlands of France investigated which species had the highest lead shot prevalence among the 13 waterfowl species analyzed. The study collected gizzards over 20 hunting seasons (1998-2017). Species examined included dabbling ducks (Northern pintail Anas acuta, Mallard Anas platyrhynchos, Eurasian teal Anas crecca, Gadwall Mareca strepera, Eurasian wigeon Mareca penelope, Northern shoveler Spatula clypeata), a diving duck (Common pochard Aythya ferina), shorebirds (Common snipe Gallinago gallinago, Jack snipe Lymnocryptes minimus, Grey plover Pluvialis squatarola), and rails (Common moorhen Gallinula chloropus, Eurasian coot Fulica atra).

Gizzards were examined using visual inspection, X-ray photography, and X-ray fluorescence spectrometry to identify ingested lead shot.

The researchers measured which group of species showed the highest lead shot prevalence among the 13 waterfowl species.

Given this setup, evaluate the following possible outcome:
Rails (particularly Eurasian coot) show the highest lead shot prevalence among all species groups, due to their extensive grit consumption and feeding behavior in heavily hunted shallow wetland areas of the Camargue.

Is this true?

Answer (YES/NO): NO